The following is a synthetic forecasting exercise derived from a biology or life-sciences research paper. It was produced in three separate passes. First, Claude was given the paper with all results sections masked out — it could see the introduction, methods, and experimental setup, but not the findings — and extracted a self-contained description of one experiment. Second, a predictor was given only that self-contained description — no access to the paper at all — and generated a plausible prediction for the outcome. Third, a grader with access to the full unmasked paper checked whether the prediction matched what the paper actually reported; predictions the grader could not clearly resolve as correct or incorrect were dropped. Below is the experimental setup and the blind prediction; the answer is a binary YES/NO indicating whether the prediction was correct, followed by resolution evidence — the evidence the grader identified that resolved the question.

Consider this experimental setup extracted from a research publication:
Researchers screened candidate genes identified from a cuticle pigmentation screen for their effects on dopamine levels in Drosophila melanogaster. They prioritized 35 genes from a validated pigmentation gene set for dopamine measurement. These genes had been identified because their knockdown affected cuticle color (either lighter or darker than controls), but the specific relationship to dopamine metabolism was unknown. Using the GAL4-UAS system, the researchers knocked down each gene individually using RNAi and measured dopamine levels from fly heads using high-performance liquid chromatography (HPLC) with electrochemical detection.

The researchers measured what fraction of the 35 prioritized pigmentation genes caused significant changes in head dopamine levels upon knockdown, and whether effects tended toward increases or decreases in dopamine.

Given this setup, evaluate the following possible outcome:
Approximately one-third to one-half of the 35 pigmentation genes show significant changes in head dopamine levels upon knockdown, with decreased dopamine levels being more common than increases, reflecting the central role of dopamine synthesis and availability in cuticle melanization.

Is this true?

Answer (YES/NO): YES